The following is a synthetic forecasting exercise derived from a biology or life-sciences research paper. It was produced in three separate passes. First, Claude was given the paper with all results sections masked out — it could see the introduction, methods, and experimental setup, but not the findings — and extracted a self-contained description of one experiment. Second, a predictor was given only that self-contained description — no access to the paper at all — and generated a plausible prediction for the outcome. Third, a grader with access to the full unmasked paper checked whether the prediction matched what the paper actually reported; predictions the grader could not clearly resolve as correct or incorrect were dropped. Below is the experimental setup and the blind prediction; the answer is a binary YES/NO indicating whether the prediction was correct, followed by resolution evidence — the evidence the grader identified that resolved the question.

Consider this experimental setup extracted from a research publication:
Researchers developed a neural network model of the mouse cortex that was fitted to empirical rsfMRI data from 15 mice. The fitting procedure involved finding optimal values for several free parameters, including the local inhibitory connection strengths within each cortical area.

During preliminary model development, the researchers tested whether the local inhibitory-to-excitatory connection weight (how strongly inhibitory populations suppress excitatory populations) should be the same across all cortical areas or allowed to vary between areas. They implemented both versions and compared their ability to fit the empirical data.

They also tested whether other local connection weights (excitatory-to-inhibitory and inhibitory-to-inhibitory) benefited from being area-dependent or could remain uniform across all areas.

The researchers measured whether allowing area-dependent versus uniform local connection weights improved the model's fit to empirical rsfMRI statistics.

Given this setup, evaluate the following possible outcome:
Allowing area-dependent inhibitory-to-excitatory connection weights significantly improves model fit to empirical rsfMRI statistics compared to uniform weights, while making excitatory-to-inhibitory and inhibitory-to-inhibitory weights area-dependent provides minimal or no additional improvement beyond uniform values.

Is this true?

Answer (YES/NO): YES